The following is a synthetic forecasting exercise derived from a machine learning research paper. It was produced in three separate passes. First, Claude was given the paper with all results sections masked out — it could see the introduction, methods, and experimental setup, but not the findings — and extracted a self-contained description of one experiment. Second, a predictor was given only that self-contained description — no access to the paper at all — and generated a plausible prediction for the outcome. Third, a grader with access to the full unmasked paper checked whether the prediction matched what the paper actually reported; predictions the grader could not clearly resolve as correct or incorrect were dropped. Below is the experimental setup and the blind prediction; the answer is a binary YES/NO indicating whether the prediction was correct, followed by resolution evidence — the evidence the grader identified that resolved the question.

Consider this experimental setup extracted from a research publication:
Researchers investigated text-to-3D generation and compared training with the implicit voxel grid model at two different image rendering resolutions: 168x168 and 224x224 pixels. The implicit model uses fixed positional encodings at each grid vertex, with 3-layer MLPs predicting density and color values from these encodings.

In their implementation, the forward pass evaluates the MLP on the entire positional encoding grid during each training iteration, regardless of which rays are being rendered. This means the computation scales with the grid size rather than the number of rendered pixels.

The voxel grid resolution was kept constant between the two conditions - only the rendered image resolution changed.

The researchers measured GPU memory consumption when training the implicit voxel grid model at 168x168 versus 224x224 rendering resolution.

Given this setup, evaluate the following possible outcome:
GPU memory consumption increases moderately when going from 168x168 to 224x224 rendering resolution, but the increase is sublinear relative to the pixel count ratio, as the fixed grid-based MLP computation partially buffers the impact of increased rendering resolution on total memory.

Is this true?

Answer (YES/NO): NO